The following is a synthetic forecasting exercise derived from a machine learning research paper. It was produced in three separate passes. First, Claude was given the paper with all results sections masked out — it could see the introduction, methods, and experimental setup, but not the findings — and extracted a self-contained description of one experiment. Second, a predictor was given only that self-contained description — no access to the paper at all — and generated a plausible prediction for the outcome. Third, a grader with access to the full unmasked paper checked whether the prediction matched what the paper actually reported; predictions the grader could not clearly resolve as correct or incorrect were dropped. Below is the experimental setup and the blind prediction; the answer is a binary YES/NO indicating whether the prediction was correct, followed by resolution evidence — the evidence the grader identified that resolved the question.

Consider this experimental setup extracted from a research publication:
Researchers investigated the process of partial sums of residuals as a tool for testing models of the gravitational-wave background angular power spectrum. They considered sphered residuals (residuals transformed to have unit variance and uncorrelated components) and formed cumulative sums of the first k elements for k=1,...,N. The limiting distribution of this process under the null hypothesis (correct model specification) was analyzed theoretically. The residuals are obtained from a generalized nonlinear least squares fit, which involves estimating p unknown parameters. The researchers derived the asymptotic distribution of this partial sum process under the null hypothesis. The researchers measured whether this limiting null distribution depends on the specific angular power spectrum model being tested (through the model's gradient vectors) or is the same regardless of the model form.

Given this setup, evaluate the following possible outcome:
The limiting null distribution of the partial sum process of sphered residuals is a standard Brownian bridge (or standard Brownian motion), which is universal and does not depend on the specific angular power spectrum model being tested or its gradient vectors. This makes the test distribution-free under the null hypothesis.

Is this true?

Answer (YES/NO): NO